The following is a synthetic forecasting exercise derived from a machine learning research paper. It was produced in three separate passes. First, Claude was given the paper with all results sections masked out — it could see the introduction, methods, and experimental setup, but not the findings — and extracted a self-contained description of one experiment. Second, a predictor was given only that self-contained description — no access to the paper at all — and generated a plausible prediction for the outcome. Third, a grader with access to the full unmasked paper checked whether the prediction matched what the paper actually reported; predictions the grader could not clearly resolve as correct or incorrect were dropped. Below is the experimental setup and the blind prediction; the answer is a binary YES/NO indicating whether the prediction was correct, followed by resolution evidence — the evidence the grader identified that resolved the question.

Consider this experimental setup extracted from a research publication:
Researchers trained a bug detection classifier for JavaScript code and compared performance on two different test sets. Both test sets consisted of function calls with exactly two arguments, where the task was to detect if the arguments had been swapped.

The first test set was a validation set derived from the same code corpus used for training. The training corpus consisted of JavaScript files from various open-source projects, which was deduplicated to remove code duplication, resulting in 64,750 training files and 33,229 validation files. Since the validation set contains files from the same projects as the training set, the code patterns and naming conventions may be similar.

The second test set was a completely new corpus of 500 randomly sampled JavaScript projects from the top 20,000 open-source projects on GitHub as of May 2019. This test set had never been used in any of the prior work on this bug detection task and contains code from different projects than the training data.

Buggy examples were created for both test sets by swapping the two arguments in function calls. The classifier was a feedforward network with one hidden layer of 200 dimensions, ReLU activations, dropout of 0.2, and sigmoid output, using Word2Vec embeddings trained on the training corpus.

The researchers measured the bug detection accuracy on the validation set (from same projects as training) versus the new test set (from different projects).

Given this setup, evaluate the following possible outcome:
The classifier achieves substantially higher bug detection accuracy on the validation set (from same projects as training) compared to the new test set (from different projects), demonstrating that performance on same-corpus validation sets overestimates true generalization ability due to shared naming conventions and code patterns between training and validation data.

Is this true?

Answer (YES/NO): YES